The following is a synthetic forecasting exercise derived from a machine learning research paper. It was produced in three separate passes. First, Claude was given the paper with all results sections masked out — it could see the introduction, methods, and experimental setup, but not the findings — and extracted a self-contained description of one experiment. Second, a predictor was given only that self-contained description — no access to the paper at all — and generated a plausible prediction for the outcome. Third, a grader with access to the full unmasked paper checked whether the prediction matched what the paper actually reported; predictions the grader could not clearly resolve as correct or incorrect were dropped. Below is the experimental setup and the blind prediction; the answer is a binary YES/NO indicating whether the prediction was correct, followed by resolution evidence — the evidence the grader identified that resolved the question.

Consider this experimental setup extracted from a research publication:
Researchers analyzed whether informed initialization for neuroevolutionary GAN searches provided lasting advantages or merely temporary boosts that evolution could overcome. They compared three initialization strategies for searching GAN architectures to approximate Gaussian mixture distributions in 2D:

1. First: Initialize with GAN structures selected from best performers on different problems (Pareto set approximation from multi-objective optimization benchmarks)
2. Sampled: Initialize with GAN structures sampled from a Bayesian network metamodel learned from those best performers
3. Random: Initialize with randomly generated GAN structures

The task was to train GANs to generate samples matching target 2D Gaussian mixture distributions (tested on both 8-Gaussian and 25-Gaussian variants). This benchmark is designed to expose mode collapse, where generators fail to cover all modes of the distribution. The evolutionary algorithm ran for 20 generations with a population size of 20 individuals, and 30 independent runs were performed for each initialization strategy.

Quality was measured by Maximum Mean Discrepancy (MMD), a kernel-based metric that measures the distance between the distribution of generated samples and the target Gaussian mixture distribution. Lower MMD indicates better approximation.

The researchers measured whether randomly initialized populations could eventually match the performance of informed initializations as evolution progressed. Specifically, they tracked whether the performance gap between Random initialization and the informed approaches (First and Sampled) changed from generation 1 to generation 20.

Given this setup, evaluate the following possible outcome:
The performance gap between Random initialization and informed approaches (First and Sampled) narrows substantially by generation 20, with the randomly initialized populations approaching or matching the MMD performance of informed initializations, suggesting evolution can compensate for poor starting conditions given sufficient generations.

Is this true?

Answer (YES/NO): NO